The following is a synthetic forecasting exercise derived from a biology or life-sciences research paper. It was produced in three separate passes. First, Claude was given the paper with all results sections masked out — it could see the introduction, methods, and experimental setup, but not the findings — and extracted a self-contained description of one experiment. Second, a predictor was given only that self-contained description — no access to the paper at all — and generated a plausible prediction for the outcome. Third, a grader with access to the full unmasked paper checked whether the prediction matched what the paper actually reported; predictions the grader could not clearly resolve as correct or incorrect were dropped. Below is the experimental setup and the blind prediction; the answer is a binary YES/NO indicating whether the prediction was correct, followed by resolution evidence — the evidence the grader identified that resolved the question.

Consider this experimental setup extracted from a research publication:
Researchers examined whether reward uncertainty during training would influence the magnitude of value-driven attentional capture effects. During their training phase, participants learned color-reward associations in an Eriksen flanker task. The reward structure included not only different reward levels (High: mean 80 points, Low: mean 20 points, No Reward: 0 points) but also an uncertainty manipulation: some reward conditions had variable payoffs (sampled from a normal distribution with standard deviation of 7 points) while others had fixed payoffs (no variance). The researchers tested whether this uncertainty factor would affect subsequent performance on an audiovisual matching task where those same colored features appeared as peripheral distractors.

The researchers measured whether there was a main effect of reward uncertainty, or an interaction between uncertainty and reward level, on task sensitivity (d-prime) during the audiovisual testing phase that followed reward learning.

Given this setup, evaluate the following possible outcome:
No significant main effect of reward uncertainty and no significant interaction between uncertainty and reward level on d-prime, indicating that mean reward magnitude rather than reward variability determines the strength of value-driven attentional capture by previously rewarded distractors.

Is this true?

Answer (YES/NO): YES